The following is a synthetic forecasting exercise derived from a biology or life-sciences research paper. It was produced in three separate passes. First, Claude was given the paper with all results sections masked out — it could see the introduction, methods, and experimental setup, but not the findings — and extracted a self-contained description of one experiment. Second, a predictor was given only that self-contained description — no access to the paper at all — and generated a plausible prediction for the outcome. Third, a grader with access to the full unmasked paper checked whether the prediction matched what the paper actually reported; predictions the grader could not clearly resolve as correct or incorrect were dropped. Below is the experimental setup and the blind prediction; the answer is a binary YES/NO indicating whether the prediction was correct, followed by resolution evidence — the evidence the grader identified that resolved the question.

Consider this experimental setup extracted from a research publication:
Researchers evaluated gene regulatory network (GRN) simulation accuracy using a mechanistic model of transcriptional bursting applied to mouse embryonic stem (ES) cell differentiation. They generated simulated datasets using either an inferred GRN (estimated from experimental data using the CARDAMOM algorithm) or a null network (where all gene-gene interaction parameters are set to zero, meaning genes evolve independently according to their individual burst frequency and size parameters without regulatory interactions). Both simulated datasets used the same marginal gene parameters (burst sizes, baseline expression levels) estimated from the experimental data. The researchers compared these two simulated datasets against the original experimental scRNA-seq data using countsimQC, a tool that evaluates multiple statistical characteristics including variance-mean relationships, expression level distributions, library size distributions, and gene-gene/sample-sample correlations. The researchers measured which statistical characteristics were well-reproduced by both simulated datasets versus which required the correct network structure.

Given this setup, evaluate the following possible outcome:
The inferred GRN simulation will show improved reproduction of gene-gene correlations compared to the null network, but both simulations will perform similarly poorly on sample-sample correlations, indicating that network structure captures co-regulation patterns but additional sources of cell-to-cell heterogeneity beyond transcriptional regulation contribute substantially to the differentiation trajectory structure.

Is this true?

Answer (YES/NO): NO